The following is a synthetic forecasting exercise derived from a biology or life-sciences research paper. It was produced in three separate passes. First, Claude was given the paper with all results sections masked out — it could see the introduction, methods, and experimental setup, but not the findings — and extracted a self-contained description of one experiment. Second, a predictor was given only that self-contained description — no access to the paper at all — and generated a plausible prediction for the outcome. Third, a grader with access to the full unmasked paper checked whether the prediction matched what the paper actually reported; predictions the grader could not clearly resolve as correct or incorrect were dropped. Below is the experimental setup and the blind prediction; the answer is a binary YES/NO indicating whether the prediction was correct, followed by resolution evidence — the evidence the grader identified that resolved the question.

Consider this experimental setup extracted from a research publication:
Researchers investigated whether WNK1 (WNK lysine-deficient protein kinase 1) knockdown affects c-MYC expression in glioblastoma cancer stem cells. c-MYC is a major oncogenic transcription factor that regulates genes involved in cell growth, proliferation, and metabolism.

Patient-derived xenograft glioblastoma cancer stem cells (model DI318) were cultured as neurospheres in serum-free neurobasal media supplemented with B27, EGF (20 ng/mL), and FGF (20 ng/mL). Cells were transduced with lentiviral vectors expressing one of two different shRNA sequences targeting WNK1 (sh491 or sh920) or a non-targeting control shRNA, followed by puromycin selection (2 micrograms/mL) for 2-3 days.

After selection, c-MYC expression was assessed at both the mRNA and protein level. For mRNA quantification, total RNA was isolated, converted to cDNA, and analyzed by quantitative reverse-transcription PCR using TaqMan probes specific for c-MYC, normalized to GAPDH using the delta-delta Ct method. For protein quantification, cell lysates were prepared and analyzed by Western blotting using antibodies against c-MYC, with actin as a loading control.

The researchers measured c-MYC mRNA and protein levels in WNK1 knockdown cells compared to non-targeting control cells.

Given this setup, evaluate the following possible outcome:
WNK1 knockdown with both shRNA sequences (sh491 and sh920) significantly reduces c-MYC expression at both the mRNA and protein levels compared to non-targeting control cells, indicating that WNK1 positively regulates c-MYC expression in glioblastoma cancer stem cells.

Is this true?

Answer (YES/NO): YES